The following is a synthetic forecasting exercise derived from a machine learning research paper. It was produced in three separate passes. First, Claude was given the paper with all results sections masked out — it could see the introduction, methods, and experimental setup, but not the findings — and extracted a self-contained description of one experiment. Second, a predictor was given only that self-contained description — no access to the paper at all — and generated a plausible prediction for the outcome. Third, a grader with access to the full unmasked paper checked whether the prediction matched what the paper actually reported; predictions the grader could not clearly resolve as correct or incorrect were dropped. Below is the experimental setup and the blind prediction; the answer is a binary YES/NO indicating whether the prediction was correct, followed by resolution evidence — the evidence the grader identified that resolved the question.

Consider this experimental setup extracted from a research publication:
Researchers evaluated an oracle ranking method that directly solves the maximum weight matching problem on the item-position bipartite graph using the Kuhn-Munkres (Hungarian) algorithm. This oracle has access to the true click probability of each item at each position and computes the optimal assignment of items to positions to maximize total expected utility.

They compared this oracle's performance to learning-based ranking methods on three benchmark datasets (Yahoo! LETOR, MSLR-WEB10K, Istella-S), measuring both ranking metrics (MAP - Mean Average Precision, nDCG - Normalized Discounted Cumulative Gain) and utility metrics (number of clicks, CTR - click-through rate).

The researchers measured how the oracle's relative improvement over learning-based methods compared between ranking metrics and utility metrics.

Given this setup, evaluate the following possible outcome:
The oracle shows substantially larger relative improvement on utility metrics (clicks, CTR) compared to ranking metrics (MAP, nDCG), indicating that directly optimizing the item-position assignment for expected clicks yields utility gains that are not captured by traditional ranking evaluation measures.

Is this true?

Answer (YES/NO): NO